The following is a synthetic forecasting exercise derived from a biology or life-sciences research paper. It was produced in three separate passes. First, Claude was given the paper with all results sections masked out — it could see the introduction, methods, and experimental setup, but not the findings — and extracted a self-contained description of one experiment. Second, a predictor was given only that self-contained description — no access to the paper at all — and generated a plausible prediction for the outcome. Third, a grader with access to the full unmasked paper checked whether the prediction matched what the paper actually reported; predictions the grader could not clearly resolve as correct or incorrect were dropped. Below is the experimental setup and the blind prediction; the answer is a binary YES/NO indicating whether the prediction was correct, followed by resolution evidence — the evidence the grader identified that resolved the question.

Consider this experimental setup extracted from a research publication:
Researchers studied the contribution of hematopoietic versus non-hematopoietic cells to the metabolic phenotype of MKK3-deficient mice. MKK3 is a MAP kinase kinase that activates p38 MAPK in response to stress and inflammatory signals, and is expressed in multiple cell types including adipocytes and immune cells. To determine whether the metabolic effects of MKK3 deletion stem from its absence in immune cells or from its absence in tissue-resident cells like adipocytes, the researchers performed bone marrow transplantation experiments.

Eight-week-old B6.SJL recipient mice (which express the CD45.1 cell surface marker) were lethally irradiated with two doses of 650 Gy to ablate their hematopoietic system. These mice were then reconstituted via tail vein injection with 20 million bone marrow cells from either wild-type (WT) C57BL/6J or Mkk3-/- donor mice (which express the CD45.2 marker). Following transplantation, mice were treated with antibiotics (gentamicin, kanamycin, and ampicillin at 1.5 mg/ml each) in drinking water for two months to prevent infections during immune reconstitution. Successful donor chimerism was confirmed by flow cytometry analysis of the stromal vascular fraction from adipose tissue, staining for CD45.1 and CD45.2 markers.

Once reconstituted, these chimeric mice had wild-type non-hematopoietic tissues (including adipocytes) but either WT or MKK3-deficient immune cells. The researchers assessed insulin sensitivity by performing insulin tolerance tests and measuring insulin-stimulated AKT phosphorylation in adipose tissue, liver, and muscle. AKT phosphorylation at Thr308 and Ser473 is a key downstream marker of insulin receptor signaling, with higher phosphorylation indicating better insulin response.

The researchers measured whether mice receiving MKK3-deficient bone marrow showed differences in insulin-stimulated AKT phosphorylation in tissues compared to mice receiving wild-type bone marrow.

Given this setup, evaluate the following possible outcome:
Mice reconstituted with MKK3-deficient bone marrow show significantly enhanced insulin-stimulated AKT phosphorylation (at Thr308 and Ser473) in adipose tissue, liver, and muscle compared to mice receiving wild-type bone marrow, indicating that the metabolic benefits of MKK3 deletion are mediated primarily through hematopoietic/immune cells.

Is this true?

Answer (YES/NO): NO